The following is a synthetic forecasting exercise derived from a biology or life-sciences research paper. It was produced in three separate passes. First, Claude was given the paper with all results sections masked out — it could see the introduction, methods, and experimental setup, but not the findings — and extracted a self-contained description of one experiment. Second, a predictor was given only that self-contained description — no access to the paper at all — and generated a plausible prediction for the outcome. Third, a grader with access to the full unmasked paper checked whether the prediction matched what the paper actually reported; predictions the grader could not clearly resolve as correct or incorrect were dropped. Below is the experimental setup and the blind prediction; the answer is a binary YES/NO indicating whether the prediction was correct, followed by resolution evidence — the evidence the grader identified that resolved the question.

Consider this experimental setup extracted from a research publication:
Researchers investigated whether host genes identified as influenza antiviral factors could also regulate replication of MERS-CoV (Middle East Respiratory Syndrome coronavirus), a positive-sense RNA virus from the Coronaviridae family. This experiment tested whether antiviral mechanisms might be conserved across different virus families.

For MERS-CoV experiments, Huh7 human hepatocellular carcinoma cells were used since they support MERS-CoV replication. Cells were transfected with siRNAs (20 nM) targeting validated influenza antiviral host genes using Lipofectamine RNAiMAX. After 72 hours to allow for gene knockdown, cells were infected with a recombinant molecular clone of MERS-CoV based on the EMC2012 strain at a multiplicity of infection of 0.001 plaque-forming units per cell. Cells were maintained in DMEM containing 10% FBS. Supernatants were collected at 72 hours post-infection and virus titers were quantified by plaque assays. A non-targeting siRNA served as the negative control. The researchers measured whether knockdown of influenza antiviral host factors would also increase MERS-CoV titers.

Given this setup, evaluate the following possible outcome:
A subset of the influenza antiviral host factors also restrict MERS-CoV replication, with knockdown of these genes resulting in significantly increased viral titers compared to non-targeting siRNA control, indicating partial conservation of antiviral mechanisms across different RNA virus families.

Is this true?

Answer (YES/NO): NO